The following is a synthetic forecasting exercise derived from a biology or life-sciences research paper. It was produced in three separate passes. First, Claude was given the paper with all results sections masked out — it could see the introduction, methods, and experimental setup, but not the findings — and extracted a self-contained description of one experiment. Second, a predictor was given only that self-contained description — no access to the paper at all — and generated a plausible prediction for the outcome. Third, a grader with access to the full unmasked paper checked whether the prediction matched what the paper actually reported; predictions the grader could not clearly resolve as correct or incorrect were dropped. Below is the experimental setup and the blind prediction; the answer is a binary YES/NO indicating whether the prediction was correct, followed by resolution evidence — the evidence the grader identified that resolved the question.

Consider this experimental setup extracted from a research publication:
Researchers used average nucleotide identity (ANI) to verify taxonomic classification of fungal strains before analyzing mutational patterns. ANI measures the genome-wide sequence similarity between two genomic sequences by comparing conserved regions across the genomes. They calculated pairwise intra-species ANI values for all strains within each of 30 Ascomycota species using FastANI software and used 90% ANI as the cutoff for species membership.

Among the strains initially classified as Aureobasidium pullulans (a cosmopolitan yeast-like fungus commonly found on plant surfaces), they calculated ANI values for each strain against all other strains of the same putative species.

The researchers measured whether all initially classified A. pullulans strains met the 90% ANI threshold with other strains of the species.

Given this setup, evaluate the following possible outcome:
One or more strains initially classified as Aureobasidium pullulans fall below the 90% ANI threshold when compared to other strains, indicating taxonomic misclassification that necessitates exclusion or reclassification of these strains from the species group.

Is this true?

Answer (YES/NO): YES